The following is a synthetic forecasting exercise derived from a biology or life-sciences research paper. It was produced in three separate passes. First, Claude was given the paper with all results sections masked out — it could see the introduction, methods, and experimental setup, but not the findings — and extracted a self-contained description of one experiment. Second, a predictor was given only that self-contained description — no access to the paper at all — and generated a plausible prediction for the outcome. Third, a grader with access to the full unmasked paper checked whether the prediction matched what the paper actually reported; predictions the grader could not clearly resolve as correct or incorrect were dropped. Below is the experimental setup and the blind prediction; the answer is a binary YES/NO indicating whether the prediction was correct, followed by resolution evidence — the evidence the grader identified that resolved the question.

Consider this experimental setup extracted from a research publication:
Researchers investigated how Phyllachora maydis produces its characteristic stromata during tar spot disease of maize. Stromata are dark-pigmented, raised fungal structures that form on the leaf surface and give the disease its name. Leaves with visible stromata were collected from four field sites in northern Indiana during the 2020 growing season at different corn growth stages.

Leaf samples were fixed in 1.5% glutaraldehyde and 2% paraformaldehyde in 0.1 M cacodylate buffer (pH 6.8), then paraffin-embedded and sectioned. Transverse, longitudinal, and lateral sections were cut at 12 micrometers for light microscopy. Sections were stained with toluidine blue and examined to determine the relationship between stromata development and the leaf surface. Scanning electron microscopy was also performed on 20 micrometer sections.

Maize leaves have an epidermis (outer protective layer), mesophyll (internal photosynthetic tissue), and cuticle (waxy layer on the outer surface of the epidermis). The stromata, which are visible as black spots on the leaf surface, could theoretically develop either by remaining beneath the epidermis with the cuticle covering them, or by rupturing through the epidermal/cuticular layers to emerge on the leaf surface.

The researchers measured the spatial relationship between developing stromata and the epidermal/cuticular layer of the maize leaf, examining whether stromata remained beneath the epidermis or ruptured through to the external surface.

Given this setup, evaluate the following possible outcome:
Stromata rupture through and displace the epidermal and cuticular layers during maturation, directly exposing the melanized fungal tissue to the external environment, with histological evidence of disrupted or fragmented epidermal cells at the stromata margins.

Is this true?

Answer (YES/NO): NO